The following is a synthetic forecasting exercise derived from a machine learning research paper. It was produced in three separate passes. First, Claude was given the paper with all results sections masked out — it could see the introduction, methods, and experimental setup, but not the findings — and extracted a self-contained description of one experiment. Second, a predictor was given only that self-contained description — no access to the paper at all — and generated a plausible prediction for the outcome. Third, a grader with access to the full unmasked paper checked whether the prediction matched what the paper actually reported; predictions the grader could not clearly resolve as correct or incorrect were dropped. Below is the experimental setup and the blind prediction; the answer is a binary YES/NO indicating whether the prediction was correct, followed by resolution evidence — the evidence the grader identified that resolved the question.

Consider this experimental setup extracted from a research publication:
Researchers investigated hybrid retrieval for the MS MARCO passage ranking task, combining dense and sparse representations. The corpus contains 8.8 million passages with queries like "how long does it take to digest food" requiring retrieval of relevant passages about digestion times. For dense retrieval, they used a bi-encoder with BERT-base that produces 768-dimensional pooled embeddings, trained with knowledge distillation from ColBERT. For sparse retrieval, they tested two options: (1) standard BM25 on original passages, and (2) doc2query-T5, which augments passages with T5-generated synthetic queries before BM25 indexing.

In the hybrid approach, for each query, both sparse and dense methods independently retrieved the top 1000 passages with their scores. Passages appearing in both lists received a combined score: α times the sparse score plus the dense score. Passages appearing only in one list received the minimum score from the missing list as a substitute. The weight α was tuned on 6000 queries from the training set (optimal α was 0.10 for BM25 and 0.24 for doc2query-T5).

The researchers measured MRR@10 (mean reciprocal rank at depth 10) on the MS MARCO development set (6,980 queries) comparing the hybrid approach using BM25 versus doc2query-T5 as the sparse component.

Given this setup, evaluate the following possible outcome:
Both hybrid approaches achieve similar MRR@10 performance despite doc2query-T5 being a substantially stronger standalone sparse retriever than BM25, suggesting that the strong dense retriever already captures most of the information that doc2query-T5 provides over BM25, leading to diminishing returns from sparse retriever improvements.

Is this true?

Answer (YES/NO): NO